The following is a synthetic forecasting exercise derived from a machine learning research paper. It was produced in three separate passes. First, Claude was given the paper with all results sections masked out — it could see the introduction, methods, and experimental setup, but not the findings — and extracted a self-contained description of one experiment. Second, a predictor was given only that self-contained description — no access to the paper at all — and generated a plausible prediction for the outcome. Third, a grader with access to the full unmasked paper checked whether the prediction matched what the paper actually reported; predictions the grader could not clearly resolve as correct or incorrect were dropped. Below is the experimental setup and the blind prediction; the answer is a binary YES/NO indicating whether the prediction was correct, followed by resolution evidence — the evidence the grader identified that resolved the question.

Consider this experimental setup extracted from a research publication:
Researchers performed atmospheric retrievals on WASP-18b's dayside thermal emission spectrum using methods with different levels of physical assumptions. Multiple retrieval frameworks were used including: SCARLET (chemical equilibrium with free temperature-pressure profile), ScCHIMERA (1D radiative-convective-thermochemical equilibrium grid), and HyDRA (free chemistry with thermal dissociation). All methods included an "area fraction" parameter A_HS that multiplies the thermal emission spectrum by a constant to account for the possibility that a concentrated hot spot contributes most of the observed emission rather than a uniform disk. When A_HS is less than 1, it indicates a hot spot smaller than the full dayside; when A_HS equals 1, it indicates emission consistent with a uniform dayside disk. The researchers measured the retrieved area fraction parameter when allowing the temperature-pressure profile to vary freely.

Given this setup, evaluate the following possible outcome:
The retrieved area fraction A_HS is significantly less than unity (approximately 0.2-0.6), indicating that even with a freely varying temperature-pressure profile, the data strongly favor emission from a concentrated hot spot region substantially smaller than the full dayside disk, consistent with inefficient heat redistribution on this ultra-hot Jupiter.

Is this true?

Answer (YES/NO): NO